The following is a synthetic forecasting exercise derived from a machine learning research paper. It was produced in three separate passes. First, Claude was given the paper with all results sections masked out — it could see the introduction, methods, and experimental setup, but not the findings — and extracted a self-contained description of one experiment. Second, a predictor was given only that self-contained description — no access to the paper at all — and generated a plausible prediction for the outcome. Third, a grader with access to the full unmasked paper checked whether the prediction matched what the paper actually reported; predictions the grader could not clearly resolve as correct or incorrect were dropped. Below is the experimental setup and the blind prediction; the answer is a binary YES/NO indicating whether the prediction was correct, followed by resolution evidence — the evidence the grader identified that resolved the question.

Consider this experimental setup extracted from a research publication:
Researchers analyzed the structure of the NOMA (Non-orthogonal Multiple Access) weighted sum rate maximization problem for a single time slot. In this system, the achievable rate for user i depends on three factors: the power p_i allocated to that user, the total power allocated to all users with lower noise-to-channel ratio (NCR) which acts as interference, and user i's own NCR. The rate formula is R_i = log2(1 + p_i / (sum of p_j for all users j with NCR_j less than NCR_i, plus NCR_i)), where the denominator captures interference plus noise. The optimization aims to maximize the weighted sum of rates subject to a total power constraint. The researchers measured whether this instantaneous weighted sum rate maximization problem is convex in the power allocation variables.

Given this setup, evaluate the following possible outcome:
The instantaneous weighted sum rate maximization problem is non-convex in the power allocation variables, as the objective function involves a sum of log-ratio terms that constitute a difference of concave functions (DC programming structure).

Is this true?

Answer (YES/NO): YES